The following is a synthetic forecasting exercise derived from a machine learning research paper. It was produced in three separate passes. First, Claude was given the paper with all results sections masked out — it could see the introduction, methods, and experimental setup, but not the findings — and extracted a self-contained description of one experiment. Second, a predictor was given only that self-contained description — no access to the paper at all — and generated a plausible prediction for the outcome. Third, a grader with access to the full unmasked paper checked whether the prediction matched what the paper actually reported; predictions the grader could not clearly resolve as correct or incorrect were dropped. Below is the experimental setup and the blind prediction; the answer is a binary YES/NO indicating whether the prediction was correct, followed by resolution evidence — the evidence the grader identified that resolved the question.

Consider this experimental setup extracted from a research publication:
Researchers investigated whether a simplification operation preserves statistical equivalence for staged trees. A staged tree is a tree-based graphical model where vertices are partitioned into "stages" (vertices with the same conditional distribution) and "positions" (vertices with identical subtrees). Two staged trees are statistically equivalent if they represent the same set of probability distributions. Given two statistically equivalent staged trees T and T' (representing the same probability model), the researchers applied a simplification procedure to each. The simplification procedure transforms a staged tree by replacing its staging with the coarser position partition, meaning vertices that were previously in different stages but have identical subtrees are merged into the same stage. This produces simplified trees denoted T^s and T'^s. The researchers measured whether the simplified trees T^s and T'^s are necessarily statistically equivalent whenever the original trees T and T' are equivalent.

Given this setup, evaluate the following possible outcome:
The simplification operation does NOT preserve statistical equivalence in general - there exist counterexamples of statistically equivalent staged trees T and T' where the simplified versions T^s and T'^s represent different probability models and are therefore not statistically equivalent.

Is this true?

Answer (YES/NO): YES